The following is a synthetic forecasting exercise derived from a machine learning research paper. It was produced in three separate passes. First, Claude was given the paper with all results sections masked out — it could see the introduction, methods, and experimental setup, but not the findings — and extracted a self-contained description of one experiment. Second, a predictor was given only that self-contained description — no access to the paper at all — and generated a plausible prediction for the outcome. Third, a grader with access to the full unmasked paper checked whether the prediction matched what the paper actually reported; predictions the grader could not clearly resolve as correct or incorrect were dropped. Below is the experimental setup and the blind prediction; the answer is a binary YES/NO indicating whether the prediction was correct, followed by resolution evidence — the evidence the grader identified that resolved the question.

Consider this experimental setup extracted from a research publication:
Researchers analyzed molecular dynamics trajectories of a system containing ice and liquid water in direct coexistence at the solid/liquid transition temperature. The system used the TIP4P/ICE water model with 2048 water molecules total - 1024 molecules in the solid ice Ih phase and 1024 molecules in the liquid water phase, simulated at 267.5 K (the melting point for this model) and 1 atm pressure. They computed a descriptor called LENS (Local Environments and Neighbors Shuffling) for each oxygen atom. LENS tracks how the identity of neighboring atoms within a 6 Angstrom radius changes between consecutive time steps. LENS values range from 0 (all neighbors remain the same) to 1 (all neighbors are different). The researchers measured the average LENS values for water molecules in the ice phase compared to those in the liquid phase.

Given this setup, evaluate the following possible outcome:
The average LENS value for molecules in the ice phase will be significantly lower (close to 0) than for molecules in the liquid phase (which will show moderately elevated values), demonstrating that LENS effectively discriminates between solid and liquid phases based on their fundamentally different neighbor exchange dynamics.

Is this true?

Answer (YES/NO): NO